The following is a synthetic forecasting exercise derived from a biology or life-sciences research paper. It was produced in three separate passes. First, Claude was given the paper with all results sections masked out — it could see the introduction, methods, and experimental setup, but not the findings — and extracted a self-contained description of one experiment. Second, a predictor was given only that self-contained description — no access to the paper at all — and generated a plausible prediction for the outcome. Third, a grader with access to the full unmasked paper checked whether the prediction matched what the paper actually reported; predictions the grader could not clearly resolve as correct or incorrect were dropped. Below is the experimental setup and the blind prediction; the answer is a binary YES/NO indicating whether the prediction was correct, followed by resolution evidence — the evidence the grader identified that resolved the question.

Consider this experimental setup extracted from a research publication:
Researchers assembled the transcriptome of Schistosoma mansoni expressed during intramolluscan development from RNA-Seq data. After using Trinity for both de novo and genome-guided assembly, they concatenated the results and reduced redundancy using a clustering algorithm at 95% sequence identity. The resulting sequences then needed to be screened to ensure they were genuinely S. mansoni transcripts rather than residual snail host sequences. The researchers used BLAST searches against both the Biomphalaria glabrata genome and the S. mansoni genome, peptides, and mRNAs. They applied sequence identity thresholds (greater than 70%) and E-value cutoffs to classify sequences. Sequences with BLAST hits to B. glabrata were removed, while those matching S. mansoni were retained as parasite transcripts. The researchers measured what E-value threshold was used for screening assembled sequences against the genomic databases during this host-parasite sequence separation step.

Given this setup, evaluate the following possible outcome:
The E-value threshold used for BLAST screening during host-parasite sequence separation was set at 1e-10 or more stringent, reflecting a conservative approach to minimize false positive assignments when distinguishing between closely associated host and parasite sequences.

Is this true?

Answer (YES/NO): YES